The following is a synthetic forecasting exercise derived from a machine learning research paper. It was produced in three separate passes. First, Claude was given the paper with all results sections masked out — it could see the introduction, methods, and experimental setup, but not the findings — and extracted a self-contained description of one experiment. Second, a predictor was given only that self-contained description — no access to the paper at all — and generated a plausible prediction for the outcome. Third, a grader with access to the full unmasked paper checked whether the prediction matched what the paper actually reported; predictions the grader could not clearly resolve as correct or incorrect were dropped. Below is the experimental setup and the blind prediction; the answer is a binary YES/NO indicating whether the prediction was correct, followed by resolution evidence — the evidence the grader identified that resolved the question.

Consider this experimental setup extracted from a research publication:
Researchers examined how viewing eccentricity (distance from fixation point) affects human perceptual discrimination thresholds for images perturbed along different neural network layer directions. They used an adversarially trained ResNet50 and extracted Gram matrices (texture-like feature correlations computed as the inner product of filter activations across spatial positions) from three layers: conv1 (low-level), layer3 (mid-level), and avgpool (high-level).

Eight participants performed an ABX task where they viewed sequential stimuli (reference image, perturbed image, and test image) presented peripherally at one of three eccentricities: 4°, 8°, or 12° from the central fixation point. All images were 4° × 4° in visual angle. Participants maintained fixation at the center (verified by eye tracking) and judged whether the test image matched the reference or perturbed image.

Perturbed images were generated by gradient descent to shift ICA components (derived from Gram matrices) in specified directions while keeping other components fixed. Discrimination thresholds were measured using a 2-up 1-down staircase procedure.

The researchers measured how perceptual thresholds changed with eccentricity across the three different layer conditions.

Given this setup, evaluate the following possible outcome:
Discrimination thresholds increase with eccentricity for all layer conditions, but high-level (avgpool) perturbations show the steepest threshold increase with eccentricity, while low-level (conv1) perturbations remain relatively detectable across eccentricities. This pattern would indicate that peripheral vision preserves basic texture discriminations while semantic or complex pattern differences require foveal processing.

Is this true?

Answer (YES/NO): NO